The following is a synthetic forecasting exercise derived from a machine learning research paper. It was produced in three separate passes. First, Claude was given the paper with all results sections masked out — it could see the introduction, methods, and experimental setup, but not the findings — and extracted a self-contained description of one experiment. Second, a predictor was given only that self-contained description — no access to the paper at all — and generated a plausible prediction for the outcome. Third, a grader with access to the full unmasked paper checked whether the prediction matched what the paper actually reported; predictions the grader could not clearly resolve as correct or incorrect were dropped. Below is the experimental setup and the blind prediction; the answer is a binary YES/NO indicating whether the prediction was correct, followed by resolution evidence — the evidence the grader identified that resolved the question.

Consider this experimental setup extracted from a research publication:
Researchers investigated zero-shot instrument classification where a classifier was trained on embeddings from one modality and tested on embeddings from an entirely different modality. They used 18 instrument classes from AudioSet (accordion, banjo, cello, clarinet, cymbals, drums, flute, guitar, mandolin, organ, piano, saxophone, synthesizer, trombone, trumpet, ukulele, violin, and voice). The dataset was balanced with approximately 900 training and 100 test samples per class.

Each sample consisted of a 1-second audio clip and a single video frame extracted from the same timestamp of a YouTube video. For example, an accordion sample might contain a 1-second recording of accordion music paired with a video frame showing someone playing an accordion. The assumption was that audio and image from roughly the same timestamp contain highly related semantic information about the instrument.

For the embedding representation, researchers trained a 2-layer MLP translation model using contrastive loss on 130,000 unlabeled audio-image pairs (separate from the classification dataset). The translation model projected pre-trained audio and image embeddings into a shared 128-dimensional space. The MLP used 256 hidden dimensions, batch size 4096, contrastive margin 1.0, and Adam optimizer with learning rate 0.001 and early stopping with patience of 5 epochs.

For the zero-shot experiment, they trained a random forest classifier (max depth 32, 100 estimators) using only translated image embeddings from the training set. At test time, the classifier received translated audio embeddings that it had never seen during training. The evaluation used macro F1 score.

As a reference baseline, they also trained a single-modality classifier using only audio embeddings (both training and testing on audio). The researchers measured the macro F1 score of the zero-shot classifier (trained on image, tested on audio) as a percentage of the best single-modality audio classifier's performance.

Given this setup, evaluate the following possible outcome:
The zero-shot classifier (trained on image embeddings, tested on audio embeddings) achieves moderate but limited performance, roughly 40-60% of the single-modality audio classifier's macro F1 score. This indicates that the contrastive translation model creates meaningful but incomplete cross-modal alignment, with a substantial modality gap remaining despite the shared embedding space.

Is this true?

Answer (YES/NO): NO